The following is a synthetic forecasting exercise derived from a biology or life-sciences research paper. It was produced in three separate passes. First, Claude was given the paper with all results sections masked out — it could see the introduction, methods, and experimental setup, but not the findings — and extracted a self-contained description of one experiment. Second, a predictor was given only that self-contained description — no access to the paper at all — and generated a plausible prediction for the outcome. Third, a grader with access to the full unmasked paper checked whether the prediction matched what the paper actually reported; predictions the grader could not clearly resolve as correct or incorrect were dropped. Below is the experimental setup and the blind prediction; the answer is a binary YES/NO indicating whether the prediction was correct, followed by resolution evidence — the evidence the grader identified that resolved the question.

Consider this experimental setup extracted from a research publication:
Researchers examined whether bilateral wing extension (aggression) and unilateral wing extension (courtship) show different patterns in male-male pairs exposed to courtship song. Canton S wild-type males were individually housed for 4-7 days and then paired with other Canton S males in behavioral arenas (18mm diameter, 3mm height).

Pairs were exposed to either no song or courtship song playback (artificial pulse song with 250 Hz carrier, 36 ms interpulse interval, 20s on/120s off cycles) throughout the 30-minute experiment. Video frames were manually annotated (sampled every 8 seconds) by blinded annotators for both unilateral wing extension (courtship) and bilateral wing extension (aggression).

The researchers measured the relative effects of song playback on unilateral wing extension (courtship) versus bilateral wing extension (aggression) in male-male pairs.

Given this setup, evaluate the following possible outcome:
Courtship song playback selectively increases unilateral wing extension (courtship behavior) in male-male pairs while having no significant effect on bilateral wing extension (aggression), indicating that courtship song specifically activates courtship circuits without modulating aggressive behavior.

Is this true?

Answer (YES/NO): NO